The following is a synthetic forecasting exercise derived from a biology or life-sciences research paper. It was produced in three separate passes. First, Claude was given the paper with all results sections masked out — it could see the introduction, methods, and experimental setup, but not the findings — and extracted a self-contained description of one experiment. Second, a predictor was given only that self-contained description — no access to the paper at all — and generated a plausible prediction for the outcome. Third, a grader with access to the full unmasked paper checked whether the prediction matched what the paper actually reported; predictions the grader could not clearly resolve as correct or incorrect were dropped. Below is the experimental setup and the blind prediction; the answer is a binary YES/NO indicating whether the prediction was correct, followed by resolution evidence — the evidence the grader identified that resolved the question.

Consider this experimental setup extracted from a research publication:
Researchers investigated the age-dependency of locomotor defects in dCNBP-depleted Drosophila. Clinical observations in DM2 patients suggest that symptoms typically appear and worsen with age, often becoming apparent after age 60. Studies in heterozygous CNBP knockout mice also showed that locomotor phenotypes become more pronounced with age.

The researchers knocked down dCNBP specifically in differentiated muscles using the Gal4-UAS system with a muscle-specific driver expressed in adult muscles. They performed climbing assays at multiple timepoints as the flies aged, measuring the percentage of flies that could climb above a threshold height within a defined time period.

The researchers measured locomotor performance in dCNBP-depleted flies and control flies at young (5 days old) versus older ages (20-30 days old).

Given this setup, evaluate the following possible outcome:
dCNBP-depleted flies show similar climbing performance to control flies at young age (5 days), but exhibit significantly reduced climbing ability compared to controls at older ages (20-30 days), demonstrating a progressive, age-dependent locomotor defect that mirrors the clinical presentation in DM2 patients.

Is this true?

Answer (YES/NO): NO